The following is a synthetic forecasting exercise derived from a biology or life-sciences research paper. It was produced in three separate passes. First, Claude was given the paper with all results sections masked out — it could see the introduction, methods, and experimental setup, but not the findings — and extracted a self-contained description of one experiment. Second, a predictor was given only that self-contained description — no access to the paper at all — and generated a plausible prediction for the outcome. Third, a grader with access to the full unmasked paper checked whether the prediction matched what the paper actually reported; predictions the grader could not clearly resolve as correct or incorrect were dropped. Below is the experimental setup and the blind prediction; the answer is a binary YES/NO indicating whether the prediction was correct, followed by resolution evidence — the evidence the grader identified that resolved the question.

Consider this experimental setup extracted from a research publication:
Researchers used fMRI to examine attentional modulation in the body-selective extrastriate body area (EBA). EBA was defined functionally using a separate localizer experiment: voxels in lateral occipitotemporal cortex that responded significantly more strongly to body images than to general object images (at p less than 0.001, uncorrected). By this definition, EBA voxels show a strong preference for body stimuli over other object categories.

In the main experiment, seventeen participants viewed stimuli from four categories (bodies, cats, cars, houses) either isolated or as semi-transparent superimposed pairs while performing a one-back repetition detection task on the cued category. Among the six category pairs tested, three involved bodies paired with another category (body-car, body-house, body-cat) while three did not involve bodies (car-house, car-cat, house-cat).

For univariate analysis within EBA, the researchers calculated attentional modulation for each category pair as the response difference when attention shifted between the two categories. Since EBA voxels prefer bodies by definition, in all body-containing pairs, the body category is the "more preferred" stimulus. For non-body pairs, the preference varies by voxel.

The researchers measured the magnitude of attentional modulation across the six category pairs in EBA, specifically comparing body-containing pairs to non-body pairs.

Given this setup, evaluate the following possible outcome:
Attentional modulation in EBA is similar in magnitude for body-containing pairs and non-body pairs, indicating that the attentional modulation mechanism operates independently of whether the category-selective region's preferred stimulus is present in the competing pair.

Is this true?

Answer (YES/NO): NO